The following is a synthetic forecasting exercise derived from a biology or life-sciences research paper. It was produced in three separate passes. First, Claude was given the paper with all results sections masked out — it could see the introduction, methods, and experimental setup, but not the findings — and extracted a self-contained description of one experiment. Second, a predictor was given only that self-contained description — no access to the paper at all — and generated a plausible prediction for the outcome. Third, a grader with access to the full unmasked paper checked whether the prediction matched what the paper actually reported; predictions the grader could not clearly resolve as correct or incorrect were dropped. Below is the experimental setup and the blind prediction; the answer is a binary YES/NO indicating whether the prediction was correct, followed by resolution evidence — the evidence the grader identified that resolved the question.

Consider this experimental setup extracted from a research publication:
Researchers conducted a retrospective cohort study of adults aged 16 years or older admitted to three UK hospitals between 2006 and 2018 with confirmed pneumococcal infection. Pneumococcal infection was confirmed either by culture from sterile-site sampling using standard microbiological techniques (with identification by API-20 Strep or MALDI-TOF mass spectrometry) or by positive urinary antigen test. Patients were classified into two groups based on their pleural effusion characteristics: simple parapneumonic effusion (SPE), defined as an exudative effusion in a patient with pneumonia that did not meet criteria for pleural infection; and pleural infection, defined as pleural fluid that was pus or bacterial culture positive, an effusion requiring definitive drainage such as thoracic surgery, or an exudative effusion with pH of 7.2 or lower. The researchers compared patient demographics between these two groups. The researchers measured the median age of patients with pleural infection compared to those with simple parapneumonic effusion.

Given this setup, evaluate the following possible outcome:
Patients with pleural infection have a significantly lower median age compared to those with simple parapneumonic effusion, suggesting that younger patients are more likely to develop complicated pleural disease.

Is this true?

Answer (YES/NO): YES